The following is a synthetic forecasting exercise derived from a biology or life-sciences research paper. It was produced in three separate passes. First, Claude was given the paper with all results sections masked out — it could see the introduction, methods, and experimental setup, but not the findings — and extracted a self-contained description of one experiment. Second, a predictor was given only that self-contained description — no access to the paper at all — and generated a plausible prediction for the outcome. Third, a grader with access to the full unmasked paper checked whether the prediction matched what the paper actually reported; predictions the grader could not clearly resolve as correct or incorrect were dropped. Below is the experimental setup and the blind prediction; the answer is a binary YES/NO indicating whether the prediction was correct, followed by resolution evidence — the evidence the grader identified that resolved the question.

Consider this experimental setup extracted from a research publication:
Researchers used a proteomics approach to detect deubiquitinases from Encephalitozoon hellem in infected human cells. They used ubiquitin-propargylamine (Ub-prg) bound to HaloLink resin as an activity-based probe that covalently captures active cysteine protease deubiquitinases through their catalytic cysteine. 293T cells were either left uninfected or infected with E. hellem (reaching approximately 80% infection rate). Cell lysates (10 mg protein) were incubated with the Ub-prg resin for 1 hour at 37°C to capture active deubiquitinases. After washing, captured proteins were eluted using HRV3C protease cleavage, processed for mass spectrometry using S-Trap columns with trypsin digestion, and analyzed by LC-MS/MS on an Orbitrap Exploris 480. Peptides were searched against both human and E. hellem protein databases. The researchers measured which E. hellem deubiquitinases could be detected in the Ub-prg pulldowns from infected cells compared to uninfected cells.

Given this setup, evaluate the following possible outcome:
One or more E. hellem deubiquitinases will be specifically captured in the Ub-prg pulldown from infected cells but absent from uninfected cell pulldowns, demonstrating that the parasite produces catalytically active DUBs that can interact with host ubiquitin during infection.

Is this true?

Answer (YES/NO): YES